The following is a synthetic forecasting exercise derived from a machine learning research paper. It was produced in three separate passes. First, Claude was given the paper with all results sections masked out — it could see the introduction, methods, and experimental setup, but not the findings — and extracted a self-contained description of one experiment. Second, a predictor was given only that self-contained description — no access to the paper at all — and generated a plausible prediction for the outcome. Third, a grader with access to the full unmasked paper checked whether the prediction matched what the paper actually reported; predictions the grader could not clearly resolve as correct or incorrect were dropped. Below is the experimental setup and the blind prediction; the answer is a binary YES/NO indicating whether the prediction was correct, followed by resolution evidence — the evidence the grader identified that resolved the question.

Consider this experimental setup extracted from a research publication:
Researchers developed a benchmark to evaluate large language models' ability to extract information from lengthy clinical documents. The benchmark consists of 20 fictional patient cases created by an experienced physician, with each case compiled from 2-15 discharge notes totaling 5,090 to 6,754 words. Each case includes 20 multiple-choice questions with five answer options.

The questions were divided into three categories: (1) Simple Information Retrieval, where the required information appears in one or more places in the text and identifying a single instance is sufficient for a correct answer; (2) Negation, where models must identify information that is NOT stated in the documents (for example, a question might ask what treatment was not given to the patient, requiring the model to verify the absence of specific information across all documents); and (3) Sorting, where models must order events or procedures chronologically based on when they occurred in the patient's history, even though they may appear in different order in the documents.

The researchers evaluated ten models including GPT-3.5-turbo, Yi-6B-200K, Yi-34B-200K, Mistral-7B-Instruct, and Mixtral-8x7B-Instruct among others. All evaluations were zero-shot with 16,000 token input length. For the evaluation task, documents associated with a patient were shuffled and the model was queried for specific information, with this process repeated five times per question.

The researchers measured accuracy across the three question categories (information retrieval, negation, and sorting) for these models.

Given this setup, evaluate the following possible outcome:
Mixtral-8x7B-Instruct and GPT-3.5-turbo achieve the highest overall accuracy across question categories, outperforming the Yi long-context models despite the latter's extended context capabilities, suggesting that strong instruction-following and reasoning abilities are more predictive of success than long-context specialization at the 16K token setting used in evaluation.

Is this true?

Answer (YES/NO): NO